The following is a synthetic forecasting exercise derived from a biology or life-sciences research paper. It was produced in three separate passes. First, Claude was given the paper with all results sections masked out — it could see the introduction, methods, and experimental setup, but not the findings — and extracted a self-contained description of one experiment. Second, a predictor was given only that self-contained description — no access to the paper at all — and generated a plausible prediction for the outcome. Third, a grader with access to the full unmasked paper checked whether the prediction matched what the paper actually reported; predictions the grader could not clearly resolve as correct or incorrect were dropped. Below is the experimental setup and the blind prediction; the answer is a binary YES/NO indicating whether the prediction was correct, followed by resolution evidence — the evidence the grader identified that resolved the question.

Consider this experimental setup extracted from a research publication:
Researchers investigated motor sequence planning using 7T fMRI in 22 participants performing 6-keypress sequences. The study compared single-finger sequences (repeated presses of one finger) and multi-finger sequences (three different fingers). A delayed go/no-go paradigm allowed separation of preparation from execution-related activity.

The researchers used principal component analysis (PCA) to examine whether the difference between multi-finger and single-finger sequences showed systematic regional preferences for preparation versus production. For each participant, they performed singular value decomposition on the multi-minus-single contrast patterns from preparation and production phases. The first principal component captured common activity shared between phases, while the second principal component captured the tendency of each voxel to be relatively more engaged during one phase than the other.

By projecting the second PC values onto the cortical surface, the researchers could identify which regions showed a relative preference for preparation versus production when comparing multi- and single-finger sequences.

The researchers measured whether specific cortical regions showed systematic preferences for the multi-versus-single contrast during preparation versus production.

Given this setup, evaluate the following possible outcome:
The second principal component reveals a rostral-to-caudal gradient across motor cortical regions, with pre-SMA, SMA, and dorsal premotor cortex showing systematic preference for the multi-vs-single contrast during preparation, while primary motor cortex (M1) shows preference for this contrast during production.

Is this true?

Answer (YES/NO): NO